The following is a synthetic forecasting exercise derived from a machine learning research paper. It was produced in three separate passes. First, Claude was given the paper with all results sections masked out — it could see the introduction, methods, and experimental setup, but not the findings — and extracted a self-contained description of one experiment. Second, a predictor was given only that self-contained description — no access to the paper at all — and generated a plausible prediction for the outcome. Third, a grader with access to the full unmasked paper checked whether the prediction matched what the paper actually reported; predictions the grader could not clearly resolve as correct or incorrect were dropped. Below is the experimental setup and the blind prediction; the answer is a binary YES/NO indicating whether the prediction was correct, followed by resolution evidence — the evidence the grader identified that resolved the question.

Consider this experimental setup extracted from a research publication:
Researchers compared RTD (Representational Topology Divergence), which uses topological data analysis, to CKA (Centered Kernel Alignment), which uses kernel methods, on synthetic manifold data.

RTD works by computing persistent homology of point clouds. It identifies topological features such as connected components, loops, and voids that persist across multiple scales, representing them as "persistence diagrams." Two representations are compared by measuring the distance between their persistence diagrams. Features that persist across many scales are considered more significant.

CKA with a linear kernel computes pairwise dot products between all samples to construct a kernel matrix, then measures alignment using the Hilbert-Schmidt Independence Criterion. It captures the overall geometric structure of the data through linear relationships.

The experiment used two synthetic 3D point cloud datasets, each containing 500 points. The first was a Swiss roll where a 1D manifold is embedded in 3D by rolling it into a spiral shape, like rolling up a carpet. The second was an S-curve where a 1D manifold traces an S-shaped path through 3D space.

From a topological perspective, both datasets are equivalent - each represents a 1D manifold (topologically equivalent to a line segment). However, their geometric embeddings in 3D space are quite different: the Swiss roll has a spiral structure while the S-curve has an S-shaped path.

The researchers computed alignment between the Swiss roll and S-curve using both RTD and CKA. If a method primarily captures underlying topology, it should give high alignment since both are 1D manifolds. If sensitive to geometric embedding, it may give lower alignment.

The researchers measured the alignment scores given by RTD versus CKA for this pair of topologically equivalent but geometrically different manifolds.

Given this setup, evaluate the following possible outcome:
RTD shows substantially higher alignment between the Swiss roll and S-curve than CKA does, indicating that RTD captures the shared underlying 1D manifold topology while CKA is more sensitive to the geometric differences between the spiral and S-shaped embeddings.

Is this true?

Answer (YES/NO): NO